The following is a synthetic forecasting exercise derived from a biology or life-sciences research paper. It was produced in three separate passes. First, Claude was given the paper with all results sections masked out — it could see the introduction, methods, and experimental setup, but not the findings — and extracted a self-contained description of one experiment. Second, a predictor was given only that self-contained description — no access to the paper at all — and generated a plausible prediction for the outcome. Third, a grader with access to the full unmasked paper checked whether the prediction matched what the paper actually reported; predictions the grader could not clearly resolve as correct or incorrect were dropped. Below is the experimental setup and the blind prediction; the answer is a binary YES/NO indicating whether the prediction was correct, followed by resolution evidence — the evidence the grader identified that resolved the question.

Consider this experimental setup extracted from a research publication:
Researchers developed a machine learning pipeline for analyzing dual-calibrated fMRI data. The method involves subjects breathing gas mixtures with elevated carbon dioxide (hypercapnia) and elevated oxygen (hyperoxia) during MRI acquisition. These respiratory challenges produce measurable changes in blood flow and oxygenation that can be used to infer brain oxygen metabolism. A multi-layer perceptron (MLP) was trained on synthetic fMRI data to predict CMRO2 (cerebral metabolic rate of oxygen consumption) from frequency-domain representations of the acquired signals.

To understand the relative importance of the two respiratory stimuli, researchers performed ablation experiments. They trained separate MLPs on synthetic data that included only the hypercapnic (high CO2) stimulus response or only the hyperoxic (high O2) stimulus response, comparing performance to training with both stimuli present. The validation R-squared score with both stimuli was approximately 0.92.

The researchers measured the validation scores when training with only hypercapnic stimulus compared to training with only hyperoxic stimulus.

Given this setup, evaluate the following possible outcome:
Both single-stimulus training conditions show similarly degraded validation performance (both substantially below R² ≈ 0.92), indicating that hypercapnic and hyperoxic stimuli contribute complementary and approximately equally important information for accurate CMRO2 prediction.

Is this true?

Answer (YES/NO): NO